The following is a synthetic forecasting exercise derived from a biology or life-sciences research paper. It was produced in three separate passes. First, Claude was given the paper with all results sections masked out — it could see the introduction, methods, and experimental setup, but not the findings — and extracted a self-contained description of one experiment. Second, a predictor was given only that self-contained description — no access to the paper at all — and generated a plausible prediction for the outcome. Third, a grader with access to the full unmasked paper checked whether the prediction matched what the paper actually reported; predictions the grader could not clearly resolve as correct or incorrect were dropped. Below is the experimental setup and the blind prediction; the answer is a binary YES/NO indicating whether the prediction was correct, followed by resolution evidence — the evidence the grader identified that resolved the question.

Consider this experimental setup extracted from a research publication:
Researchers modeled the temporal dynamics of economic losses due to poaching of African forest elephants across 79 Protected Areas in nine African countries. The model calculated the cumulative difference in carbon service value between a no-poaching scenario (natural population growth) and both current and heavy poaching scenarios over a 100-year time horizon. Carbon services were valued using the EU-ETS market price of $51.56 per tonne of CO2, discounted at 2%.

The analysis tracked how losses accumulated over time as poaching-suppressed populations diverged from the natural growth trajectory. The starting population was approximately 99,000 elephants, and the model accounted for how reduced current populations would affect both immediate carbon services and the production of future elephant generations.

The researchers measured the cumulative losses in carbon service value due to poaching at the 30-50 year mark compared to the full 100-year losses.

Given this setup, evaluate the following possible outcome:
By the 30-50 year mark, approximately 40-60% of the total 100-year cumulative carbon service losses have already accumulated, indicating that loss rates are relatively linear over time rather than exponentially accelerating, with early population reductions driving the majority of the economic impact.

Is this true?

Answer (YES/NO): NO